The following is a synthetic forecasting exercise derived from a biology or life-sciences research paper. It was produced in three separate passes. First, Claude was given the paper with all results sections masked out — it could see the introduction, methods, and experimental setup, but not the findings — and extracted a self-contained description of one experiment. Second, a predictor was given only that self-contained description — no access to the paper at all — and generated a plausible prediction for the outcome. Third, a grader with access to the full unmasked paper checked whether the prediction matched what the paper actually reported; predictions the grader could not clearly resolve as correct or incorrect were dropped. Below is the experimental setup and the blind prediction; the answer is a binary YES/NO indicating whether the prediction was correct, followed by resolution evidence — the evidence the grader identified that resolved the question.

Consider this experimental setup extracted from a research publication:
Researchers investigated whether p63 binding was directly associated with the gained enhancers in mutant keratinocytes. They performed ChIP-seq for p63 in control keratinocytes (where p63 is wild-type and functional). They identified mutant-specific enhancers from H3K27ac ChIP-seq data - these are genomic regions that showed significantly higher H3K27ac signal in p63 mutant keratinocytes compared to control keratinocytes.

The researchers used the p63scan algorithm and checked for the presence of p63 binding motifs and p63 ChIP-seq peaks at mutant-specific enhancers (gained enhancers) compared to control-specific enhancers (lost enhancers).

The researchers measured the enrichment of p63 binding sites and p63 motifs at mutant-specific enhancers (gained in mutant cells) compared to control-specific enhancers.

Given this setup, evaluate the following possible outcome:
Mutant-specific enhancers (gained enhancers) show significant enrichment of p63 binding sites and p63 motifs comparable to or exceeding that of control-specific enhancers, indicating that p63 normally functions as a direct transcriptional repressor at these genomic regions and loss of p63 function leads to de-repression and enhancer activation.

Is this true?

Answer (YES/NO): NO